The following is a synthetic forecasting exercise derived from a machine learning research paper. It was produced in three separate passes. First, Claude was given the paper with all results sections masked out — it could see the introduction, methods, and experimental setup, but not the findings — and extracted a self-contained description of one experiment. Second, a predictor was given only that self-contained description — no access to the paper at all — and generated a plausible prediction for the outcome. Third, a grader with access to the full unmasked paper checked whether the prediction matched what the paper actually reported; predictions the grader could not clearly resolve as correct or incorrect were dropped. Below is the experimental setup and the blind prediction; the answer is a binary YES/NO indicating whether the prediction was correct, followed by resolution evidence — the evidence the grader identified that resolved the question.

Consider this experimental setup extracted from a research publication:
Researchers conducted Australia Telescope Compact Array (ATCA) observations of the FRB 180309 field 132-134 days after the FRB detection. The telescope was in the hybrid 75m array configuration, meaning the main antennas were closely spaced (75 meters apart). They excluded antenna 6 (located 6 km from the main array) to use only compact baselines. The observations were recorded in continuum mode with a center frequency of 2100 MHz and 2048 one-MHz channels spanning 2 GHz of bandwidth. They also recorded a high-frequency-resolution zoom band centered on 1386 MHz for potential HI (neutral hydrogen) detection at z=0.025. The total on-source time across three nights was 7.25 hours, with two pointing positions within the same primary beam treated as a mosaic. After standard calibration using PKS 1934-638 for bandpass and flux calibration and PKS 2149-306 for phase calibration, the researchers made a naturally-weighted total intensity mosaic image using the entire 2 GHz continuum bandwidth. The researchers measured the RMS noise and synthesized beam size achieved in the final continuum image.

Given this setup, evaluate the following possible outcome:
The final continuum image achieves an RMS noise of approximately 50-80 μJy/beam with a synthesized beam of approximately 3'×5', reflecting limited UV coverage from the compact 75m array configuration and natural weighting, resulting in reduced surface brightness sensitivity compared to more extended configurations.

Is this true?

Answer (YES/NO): NO